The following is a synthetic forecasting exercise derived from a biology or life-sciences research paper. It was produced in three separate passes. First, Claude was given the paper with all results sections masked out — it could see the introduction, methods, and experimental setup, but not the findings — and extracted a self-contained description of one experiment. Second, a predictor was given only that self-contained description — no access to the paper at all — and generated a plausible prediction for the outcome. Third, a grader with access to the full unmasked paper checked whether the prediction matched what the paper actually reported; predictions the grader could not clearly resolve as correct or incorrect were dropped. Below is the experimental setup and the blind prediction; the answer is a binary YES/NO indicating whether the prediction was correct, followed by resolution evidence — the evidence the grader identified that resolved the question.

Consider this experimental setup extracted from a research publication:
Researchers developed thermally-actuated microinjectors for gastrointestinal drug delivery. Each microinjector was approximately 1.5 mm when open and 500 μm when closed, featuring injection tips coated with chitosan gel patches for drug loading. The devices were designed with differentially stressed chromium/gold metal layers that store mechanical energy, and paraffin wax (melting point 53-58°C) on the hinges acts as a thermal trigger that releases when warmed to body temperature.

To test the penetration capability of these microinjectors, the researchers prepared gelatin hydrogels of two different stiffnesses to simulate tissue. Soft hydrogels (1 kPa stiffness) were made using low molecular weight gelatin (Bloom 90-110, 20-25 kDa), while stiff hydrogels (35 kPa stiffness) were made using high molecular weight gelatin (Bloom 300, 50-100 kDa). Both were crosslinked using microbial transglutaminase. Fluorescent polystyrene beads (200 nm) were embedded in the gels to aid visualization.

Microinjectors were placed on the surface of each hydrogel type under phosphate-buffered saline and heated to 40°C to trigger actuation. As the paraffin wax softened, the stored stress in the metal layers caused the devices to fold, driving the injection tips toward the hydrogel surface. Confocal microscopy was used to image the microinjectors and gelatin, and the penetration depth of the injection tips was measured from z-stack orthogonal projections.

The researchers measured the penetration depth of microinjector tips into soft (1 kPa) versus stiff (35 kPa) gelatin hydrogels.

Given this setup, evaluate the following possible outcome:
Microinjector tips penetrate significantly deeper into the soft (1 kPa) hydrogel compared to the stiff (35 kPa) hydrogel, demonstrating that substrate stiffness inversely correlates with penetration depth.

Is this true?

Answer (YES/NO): YES